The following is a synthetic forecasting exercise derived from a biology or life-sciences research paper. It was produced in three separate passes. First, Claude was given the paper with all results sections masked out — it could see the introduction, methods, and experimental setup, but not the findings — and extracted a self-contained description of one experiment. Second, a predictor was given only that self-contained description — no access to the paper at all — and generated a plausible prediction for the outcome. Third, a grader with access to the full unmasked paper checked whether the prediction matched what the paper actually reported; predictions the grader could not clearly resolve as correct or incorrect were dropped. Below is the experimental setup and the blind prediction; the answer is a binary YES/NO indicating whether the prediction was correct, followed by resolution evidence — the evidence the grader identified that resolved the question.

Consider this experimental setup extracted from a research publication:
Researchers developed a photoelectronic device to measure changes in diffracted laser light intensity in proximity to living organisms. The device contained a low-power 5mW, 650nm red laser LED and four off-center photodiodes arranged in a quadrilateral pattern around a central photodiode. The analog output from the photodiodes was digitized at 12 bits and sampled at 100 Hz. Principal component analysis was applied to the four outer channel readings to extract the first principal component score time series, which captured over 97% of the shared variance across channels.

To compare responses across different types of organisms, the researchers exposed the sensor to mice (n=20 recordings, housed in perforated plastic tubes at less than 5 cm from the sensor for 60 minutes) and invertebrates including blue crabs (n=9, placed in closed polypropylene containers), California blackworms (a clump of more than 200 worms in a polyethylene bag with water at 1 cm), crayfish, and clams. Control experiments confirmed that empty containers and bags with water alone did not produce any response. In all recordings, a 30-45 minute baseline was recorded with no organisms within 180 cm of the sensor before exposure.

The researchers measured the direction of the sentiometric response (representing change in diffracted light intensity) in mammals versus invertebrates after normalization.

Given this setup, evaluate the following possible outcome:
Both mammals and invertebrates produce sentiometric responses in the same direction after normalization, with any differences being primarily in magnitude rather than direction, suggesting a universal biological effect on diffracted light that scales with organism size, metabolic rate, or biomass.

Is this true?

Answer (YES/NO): NO